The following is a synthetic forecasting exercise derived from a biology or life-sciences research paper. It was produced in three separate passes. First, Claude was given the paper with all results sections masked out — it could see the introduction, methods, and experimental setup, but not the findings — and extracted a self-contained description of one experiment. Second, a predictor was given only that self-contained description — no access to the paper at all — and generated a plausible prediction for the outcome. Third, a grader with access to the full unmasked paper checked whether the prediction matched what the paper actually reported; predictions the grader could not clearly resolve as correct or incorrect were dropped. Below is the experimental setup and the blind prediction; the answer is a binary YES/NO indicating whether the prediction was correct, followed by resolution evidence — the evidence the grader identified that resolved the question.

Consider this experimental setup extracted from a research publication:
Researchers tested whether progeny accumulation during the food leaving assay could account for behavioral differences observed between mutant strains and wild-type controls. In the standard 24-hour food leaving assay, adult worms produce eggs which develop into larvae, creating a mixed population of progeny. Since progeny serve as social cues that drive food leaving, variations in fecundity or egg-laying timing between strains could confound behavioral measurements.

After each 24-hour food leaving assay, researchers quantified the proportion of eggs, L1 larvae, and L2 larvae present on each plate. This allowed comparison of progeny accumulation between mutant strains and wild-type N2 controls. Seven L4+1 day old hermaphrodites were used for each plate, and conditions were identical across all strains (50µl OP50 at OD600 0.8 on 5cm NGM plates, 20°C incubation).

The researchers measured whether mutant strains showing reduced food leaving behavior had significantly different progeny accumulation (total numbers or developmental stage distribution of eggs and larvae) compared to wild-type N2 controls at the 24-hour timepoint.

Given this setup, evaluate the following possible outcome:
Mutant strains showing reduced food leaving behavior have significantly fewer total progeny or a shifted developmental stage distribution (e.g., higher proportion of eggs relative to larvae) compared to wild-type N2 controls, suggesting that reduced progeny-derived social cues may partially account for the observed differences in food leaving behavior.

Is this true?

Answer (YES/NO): YES